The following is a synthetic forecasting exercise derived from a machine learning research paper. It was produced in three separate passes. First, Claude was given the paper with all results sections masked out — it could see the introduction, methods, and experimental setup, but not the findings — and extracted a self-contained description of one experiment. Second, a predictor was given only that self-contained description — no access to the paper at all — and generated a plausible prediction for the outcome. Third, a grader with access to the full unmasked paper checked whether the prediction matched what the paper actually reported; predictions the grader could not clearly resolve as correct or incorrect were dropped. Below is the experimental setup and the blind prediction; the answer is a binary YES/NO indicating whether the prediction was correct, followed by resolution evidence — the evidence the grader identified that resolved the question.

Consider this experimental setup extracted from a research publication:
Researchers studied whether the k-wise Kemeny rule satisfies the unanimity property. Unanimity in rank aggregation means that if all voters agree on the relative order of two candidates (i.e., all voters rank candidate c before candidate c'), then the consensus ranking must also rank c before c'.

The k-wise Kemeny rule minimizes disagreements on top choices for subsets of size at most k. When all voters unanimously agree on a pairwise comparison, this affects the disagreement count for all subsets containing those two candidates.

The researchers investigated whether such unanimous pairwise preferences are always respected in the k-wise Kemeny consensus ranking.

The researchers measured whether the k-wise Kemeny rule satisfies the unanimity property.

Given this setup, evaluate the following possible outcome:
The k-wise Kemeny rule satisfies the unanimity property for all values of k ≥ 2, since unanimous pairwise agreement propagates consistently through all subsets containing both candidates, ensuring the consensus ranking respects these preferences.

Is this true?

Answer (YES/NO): YES